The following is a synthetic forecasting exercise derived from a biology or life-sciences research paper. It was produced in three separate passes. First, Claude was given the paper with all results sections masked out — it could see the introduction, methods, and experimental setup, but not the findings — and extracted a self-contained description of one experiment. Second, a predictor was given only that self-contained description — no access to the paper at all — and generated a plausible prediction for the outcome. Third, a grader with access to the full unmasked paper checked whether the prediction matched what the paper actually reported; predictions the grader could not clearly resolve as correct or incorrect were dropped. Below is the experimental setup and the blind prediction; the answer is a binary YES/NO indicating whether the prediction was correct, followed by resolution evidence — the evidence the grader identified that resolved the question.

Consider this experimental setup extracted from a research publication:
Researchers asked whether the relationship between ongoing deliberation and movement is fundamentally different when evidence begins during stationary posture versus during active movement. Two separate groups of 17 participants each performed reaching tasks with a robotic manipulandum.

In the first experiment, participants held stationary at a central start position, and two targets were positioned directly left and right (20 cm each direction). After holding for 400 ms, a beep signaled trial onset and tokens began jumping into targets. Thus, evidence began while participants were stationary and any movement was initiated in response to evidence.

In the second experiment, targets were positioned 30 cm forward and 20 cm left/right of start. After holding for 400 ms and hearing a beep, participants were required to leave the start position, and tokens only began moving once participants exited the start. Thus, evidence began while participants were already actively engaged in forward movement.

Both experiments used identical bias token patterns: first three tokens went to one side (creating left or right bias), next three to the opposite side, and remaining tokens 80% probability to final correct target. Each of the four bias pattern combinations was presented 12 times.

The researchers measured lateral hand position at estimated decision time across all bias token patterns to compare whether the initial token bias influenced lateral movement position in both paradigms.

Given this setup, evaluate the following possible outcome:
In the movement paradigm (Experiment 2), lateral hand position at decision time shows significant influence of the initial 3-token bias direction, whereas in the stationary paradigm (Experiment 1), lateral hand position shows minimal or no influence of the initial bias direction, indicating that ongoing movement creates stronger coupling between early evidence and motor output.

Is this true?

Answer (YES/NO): YES